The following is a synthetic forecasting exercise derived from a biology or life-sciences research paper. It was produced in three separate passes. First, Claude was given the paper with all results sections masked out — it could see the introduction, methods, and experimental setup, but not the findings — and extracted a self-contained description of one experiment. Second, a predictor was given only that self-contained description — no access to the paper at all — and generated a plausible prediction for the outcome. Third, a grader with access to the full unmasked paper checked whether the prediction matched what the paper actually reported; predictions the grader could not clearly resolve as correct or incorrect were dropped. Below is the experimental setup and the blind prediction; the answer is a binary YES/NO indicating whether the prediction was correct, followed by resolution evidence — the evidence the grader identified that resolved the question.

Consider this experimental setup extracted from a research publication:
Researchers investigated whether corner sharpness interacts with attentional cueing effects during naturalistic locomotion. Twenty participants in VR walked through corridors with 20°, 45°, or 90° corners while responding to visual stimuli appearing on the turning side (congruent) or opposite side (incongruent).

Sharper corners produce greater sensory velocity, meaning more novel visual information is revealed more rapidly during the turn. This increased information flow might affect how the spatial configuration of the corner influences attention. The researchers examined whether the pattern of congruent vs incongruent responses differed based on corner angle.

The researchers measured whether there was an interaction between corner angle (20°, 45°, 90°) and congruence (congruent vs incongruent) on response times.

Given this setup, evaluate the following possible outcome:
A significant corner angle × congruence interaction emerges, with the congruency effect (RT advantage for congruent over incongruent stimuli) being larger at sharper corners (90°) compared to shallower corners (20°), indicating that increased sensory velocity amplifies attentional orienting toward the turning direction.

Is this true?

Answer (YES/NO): NO